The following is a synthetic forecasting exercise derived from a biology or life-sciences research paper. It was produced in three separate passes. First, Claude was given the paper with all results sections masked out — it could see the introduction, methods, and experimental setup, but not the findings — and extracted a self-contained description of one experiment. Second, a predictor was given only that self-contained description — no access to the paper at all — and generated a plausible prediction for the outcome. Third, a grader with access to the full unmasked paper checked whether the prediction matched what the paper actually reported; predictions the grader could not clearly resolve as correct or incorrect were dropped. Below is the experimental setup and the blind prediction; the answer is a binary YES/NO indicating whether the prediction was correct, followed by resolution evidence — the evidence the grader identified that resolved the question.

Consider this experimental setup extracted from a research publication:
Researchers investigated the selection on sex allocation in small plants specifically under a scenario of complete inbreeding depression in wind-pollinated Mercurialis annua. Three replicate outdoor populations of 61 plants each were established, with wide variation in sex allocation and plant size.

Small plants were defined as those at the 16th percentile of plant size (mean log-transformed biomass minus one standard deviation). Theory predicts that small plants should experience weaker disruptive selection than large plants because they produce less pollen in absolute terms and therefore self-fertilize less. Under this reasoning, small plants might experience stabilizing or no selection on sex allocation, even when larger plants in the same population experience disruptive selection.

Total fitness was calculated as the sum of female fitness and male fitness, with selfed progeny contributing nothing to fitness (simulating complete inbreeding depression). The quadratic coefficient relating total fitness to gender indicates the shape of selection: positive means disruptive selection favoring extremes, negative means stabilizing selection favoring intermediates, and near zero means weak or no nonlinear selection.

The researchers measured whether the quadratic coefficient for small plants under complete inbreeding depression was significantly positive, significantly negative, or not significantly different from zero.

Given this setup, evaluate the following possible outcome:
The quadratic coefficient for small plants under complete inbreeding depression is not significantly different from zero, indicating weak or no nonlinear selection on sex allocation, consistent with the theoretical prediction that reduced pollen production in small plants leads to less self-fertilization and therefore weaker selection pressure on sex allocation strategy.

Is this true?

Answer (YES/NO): YES